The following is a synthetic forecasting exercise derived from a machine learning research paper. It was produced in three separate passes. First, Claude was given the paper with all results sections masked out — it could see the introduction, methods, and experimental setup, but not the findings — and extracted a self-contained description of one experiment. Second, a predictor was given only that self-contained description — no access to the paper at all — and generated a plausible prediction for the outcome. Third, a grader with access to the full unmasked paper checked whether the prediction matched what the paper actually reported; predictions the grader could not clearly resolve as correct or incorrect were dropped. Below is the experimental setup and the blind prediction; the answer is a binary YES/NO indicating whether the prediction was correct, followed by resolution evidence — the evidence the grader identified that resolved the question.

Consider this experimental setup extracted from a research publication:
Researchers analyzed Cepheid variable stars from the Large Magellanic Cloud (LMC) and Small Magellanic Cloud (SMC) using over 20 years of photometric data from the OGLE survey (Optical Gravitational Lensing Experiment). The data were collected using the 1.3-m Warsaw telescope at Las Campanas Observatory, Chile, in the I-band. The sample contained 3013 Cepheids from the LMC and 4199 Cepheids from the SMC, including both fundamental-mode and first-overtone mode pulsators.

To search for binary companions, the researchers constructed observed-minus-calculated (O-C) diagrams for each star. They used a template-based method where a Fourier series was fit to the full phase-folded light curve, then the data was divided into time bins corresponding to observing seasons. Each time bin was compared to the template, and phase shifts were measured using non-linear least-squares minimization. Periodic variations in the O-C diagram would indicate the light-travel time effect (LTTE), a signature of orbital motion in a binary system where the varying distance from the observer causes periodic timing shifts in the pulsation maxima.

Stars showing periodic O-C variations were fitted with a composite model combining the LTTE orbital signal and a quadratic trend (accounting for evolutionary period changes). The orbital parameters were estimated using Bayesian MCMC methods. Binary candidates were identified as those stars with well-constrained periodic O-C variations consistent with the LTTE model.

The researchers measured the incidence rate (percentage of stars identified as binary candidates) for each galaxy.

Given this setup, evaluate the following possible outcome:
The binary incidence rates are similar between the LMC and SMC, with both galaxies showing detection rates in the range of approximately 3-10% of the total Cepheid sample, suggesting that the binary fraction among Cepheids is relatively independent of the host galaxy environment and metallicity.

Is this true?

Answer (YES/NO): NO